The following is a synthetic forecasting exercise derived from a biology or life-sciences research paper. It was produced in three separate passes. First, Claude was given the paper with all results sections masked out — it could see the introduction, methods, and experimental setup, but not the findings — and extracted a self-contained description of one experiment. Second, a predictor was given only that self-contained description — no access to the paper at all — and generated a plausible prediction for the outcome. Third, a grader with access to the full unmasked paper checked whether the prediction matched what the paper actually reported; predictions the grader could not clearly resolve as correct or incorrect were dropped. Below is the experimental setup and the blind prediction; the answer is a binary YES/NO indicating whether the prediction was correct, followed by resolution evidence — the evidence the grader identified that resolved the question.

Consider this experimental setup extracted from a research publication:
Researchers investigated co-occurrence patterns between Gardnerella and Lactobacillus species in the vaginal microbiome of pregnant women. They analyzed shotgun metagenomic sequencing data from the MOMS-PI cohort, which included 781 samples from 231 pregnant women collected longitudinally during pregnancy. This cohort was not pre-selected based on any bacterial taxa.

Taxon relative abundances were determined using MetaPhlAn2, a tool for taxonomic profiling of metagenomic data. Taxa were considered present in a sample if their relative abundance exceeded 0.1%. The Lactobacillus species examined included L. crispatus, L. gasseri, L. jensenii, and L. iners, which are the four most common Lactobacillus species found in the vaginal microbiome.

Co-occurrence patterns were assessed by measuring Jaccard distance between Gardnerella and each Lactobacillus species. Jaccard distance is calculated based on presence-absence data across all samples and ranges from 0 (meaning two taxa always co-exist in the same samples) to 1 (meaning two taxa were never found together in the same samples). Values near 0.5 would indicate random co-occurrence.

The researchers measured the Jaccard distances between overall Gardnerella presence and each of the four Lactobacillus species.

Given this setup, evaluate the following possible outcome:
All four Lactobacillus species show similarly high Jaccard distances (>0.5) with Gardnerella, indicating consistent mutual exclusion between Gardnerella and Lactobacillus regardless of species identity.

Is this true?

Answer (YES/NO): NO